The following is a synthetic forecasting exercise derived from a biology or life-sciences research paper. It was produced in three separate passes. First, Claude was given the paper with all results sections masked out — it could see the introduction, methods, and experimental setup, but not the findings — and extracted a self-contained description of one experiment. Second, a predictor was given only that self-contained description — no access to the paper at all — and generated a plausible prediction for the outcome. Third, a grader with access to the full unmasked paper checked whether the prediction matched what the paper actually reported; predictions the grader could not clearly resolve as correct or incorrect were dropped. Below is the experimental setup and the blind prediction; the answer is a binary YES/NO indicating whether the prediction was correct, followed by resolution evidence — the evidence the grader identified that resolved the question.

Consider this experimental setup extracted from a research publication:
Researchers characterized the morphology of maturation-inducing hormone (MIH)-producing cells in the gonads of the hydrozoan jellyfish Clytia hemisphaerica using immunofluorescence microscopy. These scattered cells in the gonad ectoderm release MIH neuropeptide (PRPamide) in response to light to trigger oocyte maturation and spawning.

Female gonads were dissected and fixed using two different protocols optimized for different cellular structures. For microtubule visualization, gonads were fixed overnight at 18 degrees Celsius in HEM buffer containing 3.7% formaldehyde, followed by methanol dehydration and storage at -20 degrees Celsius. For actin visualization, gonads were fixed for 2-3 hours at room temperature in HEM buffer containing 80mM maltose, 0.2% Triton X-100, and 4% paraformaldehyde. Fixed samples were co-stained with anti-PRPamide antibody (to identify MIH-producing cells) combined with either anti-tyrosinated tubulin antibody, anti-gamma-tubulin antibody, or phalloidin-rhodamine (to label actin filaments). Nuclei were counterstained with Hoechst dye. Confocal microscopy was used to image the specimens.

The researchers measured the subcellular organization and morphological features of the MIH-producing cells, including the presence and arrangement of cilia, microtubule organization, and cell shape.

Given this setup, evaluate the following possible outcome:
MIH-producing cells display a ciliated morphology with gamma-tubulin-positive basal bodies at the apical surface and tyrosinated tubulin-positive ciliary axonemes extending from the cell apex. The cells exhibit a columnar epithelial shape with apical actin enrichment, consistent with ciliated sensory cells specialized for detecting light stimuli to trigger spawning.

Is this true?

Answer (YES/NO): NO